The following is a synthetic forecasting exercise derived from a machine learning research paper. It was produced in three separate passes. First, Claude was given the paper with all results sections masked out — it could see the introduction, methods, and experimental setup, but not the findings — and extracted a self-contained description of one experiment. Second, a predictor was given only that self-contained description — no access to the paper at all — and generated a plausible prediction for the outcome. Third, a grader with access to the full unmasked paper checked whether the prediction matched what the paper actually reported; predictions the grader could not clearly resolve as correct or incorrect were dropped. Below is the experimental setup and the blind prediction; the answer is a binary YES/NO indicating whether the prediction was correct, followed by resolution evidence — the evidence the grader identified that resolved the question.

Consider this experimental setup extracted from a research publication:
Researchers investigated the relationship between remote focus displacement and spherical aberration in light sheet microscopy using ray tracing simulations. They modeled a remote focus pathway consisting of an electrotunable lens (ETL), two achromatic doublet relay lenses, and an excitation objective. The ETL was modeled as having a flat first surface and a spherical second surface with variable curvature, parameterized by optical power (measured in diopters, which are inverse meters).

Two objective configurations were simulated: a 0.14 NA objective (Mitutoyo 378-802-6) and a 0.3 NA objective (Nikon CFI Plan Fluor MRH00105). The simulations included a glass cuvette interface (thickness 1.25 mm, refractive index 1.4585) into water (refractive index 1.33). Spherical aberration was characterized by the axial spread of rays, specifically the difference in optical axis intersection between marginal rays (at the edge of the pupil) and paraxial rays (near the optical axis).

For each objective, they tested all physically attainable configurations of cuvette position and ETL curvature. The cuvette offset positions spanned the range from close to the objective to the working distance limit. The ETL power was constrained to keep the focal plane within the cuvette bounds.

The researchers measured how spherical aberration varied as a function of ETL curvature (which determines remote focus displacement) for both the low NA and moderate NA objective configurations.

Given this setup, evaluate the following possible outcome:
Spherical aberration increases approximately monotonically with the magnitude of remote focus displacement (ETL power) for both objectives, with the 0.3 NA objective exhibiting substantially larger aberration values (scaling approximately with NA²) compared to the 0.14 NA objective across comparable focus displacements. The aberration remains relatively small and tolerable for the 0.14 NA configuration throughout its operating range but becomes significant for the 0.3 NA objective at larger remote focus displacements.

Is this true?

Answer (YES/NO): NO